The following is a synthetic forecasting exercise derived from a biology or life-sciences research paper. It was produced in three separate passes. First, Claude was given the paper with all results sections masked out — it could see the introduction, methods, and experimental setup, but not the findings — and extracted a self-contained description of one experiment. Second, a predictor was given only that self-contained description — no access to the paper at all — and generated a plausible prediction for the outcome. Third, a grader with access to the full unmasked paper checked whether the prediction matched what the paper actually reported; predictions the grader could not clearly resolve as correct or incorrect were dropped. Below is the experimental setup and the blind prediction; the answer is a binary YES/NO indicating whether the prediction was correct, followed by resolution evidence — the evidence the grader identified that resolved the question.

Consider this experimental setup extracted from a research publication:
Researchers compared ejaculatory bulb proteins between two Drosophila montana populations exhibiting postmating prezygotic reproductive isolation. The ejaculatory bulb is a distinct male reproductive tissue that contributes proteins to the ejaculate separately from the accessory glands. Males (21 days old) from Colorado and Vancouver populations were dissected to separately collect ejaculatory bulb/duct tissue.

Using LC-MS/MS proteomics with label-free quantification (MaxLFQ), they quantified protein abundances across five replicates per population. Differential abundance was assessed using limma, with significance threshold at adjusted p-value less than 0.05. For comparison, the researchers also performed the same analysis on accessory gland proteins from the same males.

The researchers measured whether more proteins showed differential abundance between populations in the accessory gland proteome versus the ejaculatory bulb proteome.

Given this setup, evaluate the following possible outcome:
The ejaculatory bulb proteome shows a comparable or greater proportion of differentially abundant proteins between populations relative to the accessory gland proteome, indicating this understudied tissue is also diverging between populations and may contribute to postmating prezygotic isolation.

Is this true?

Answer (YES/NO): YES